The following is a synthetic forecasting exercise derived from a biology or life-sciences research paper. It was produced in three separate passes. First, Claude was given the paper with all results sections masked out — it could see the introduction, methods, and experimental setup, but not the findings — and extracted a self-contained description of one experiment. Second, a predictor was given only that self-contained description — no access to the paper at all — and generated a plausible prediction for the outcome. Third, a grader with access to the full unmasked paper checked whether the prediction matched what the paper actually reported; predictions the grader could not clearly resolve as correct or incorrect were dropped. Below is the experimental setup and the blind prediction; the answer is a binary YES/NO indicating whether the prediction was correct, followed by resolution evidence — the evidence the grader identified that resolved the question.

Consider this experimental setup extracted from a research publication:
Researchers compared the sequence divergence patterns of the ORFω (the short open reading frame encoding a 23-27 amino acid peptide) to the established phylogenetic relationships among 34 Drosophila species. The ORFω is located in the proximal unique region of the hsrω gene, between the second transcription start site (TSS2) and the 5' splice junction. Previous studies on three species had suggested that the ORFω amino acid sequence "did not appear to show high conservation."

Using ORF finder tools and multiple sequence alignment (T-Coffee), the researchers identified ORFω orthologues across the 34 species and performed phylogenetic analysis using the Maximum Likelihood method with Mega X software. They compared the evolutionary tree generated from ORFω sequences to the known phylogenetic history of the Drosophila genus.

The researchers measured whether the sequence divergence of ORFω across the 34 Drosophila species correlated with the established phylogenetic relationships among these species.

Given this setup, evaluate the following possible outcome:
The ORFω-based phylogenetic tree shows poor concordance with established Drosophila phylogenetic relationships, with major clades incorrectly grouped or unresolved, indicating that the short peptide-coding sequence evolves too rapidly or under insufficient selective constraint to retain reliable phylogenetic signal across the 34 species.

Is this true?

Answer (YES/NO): NO